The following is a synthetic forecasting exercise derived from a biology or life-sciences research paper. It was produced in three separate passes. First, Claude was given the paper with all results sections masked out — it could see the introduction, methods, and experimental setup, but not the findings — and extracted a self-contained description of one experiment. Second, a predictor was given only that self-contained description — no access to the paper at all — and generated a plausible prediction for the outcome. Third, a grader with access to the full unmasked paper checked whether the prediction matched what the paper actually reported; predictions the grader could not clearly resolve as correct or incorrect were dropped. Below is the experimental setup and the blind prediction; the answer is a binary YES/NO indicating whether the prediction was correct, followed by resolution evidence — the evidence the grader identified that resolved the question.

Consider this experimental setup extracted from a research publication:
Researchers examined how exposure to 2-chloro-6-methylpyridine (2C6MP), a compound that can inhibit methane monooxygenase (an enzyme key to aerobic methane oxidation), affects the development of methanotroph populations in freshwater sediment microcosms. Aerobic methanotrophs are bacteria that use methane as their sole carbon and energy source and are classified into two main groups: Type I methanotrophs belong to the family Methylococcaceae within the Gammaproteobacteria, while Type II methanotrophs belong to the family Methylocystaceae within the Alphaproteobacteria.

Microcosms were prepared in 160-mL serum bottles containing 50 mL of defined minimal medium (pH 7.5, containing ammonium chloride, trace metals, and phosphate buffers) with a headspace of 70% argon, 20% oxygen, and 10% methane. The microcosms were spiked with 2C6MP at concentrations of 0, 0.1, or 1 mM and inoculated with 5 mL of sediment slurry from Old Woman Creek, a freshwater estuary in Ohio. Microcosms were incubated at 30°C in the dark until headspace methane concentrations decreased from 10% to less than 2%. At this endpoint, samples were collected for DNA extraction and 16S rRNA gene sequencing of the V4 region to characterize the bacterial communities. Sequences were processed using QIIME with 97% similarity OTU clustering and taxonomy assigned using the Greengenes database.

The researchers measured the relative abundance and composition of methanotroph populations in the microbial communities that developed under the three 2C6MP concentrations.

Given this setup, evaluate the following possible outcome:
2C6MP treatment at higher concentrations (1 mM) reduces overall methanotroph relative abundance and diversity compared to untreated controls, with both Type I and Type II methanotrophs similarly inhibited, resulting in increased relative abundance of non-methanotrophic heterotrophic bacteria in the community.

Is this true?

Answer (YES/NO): NO